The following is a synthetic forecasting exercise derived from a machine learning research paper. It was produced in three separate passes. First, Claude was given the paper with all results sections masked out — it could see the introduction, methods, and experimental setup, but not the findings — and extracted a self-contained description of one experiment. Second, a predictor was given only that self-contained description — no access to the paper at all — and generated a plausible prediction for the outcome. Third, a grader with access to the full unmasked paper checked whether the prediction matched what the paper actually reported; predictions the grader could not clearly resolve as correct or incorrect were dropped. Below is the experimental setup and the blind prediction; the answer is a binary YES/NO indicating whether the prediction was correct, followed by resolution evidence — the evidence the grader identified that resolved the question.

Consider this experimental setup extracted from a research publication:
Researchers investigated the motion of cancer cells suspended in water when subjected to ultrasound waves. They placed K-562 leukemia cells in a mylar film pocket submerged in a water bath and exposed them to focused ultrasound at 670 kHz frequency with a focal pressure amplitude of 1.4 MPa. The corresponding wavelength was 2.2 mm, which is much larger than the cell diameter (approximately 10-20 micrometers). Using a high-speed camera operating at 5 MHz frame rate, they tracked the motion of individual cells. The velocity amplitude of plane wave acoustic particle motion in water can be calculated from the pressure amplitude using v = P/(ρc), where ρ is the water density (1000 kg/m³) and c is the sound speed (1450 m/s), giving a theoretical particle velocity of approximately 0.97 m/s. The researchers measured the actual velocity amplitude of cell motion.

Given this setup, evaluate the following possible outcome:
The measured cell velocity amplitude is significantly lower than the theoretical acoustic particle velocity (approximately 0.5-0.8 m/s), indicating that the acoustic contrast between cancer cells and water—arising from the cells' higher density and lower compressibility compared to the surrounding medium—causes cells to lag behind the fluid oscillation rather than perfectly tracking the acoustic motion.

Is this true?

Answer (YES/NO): NO